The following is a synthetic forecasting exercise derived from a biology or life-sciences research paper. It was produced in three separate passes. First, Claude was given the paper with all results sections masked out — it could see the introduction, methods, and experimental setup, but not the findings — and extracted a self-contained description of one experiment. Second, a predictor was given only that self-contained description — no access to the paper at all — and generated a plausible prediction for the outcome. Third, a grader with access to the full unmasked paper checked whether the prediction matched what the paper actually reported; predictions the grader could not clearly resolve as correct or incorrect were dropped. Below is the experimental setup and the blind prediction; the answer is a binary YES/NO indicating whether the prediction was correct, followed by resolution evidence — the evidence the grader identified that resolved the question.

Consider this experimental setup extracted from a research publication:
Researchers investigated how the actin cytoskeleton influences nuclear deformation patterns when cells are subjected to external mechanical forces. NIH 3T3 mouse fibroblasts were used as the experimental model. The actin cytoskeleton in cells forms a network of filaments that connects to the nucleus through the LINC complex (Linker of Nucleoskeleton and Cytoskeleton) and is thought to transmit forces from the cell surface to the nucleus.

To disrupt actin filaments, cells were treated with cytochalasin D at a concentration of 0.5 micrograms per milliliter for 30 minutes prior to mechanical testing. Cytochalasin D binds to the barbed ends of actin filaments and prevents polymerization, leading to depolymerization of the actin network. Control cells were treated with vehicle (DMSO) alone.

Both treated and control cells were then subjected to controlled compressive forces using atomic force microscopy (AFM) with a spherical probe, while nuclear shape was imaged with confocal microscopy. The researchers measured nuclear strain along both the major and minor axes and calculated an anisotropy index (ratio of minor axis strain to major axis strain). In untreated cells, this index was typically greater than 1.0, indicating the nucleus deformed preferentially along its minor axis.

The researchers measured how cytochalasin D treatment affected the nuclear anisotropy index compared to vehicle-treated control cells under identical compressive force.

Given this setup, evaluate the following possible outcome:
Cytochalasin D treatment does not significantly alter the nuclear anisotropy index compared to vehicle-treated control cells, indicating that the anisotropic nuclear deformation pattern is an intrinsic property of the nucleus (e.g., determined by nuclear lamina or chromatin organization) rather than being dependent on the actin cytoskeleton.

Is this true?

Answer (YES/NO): NO